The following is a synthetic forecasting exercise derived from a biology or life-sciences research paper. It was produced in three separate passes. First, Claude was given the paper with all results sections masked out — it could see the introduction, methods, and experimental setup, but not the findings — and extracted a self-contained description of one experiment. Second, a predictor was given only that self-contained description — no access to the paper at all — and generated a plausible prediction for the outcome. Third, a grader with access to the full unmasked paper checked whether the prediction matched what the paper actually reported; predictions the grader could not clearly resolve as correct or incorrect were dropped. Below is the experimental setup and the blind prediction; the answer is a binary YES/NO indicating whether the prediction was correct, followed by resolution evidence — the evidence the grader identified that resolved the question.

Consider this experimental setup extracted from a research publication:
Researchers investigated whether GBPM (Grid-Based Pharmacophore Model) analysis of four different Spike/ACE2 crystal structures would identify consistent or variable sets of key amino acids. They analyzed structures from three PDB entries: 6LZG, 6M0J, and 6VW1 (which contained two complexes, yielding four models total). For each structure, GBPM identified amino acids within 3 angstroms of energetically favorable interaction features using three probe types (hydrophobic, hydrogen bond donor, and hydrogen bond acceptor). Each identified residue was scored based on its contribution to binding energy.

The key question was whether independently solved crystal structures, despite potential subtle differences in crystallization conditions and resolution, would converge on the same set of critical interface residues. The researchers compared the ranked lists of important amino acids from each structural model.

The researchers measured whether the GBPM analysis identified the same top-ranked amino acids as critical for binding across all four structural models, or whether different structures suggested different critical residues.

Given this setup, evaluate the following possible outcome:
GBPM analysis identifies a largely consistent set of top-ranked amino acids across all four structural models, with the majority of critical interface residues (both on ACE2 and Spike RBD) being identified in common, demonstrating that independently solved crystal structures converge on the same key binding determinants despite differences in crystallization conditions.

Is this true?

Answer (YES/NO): YES